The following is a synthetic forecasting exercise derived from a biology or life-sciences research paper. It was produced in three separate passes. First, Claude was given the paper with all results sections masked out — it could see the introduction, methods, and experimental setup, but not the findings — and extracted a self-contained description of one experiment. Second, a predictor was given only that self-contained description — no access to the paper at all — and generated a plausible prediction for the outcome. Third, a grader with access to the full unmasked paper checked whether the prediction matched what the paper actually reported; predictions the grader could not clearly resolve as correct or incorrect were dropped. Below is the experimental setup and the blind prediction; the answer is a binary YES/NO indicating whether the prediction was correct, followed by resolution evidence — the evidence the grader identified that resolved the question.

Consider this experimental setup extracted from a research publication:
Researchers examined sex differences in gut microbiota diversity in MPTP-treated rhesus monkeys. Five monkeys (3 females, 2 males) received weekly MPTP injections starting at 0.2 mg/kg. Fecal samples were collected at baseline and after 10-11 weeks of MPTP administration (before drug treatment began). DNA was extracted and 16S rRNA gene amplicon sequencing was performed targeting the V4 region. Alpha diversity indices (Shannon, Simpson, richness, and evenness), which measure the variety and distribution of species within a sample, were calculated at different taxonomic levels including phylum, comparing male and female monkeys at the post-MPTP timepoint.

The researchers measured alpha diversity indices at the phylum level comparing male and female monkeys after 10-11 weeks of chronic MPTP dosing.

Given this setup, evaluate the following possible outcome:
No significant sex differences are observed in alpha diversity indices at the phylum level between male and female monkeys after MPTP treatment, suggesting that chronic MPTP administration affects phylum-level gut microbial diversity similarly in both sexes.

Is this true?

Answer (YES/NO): NO